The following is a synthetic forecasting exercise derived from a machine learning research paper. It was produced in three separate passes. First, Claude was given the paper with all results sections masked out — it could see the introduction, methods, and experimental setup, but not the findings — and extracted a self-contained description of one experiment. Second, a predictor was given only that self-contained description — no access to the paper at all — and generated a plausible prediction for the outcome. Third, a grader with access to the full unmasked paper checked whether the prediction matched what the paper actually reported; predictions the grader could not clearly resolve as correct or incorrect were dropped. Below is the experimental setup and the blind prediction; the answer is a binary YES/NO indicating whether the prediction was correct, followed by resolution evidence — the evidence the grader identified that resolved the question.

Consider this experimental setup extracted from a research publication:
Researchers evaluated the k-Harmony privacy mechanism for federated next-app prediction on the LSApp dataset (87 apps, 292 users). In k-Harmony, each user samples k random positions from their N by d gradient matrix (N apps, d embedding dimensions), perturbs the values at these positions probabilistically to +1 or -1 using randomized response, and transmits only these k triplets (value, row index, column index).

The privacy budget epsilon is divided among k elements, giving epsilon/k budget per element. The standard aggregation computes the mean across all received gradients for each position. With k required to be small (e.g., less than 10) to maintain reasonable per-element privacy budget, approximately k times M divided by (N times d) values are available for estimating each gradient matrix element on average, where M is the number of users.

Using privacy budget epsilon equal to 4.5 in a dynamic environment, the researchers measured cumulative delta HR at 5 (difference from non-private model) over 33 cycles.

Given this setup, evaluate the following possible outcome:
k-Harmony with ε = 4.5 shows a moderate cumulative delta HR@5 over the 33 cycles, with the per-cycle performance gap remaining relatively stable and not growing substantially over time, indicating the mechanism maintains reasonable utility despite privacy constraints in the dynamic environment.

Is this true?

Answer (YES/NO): NO